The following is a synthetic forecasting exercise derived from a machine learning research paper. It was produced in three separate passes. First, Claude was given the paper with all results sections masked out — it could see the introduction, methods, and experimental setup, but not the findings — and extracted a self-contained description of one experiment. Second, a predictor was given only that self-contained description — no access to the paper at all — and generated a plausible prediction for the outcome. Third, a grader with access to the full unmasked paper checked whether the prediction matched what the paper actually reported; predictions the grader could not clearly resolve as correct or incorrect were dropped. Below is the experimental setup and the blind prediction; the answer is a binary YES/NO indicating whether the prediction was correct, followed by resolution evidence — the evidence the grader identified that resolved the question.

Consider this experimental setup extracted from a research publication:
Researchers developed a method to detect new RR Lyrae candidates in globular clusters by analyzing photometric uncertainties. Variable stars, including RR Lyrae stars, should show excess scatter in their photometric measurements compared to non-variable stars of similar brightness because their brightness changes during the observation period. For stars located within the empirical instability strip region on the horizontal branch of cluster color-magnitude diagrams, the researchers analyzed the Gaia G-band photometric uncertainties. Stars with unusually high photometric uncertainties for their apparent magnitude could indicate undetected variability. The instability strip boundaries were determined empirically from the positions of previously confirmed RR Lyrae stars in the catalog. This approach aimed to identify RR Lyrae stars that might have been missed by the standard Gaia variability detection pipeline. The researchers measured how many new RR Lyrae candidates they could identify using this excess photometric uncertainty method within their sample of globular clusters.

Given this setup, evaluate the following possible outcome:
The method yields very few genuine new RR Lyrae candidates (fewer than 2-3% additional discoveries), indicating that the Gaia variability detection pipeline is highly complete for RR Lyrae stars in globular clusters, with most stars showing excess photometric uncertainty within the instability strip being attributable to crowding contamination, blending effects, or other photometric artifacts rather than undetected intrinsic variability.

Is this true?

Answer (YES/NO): NO